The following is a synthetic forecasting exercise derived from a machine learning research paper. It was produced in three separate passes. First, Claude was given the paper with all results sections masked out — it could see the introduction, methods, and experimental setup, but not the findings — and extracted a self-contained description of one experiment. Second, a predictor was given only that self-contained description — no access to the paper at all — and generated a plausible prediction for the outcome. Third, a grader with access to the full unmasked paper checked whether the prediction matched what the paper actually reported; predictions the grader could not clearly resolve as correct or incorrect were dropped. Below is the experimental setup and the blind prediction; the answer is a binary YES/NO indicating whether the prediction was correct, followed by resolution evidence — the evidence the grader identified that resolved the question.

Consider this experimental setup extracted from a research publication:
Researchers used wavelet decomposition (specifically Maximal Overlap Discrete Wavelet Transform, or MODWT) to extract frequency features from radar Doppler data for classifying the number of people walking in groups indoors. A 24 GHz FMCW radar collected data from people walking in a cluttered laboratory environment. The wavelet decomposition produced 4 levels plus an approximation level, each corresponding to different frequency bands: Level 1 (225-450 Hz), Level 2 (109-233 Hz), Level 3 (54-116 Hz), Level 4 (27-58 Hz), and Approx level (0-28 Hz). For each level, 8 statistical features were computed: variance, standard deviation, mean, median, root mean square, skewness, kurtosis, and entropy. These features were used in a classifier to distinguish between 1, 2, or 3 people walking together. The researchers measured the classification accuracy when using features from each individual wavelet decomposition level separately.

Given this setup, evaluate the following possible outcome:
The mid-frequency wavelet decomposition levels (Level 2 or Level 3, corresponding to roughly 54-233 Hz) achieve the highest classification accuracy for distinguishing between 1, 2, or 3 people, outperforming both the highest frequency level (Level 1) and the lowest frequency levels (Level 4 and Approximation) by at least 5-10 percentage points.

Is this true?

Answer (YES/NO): NO